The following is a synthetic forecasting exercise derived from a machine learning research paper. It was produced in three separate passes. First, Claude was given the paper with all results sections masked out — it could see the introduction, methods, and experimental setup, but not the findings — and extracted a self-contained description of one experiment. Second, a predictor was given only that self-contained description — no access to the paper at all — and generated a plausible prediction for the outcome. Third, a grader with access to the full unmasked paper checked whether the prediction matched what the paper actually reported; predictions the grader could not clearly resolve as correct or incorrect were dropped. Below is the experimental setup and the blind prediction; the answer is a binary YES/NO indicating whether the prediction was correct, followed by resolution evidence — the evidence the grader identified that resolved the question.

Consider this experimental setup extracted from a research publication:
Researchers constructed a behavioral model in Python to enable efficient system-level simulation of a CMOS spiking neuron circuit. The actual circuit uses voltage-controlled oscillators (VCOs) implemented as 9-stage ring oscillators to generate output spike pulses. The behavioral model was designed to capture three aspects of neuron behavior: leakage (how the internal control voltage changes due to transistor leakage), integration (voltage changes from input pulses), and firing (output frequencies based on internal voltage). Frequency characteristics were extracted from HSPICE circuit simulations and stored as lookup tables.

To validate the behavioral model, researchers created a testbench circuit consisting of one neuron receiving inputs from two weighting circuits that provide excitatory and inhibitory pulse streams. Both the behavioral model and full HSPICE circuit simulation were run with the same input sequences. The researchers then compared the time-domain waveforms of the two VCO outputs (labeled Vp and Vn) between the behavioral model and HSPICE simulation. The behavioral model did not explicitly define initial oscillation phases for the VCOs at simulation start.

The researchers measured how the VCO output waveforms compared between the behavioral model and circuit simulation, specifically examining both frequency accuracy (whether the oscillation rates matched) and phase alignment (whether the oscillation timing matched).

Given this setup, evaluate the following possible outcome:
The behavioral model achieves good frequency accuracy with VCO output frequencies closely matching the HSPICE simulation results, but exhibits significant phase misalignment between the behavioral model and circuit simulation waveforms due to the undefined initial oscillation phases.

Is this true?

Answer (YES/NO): YES